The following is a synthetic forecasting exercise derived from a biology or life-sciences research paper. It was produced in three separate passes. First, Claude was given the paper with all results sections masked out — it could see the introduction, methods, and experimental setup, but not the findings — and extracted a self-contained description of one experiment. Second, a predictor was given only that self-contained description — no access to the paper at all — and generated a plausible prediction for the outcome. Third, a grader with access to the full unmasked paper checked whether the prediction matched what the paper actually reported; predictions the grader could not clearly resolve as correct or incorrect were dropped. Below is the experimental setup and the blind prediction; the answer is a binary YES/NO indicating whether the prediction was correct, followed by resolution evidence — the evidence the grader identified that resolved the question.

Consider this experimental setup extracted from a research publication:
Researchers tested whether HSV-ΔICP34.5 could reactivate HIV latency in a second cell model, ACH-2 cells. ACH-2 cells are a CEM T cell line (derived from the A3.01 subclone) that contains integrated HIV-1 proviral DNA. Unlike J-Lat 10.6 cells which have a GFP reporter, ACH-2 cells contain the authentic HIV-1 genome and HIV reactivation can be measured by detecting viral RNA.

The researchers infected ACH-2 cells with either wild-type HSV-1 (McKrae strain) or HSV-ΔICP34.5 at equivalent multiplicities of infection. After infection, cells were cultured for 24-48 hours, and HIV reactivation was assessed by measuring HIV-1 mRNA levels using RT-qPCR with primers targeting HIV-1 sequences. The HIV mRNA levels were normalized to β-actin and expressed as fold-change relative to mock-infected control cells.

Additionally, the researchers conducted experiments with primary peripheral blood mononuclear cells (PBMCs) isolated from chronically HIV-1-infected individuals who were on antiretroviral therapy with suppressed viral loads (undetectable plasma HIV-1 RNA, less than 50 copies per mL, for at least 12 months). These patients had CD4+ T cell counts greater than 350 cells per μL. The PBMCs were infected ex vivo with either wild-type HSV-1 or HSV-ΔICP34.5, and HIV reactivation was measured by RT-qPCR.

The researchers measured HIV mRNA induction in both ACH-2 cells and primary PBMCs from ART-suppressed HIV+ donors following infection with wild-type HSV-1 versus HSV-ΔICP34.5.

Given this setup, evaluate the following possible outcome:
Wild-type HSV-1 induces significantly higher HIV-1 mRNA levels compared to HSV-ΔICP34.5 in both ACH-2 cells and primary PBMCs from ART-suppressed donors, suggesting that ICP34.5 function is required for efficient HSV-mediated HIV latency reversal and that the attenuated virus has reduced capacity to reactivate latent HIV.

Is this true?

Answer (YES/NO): NO